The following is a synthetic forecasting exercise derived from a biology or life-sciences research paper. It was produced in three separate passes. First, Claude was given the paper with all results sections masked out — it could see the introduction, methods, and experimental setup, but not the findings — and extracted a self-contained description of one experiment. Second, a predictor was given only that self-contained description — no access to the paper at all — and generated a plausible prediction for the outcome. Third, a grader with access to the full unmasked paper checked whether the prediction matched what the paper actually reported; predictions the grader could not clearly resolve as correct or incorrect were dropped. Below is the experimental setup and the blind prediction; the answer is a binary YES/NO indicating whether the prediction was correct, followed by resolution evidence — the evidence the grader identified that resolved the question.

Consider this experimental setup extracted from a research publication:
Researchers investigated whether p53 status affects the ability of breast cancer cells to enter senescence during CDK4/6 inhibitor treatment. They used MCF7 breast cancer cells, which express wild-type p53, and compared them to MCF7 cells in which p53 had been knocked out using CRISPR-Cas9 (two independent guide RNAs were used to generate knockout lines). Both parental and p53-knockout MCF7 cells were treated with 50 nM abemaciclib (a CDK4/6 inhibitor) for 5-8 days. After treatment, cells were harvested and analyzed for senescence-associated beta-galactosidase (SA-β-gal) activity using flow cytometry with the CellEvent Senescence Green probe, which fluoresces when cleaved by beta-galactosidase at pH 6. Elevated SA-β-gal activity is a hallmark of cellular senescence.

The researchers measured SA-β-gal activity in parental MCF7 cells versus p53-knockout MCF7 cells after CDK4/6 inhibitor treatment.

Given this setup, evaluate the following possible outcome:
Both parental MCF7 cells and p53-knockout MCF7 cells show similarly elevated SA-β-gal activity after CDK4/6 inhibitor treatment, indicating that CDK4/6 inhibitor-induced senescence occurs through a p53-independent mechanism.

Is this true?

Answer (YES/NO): NO